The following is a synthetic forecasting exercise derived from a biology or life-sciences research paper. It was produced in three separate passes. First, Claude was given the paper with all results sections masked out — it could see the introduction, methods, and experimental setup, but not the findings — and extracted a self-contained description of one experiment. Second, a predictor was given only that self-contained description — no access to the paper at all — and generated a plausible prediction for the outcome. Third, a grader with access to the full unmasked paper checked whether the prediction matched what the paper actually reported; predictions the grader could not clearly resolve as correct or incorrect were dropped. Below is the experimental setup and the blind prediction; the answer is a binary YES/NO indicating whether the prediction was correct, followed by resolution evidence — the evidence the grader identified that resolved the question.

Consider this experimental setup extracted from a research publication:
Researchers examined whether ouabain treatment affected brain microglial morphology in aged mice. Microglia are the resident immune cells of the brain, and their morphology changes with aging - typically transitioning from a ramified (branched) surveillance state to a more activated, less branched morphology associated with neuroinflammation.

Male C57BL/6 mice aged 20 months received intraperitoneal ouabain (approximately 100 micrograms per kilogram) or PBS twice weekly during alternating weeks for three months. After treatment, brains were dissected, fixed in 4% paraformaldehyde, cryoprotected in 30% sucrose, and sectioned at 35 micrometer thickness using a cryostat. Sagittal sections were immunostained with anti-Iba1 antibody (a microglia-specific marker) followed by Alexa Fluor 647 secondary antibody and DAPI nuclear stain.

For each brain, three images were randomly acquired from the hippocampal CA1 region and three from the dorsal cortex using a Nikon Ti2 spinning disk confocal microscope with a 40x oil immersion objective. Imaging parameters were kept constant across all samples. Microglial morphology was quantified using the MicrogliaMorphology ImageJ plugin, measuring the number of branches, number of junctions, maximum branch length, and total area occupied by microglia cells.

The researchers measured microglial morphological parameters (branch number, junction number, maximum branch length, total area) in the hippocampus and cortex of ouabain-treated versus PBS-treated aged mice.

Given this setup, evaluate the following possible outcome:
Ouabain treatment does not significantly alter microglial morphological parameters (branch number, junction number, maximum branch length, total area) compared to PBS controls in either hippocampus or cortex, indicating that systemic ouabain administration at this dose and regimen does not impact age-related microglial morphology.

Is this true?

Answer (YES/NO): NO